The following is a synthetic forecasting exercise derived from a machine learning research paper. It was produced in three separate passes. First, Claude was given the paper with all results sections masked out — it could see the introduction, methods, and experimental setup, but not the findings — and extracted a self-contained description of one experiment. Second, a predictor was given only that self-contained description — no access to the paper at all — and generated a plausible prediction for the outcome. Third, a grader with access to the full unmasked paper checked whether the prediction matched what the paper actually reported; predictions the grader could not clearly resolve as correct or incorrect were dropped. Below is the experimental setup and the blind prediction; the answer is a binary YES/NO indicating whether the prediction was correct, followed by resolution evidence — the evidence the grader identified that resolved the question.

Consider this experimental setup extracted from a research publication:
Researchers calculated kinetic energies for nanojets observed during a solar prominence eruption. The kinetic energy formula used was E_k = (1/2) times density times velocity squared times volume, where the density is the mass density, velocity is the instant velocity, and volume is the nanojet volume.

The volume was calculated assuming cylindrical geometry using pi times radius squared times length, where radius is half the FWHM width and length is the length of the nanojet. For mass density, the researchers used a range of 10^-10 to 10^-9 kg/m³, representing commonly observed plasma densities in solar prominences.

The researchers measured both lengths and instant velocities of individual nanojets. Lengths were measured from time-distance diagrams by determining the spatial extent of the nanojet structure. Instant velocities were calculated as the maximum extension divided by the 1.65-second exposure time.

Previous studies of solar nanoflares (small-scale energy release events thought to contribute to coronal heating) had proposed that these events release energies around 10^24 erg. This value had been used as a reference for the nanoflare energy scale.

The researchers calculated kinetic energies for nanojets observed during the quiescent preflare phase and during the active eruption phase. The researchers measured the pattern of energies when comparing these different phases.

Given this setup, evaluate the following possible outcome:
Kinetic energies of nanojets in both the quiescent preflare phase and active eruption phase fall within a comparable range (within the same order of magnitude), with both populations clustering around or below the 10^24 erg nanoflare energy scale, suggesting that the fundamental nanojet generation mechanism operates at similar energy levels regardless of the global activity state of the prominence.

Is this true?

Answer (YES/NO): NO